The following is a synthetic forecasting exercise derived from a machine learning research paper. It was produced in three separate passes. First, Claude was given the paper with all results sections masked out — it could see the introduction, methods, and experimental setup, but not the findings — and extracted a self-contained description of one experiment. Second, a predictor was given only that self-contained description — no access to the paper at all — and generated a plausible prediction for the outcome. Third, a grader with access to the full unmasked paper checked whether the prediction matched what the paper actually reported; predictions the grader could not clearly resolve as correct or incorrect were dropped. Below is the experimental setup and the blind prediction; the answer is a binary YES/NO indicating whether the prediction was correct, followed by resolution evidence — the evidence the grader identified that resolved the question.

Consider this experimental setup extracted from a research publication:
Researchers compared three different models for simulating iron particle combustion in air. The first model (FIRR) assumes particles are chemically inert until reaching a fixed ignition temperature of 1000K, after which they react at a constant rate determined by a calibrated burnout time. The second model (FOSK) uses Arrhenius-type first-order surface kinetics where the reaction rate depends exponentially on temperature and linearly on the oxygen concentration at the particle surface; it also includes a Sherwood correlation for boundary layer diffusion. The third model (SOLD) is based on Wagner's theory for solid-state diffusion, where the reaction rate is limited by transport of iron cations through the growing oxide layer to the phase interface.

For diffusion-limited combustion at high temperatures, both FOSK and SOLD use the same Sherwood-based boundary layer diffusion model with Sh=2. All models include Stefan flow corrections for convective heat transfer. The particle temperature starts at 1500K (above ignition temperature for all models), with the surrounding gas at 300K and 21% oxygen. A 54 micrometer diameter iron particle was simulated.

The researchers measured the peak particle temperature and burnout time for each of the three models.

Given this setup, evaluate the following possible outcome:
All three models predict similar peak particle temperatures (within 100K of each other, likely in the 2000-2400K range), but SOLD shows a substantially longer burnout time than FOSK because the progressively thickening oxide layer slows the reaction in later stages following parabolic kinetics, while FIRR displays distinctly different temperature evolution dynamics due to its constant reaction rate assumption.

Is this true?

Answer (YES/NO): NO